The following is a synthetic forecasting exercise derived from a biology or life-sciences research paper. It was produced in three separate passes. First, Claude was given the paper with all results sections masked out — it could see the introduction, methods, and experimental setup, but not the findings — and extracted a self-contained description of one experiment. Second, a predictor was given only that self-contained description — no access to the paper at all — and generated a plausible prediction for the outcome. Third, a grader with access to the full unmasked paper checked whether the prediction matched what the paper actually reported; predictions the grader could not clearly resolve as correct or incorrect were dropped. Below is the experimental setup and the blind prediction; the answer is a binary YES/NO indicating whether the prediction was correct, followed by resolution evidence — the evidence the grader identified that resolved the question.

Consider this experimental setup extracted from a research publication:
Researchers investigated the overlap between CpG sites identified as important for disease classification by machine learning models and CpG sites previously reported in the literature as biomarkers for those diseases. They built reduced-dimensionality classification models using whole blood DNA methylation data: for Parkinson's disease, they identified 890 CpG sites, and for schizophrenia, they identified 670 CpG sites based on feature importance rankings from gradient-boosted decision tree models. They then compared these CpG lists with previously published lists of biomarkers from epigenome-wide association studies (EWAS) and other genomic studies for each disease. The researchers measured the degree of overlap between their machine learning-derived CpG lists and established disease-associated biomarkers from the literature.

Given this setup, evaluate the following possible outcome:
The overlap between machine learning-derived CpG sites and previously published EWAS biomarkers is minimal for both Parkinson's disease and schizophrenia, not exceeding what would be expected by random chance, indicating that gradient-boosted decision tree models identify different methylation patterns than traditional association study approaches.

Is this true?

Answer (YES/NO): NO